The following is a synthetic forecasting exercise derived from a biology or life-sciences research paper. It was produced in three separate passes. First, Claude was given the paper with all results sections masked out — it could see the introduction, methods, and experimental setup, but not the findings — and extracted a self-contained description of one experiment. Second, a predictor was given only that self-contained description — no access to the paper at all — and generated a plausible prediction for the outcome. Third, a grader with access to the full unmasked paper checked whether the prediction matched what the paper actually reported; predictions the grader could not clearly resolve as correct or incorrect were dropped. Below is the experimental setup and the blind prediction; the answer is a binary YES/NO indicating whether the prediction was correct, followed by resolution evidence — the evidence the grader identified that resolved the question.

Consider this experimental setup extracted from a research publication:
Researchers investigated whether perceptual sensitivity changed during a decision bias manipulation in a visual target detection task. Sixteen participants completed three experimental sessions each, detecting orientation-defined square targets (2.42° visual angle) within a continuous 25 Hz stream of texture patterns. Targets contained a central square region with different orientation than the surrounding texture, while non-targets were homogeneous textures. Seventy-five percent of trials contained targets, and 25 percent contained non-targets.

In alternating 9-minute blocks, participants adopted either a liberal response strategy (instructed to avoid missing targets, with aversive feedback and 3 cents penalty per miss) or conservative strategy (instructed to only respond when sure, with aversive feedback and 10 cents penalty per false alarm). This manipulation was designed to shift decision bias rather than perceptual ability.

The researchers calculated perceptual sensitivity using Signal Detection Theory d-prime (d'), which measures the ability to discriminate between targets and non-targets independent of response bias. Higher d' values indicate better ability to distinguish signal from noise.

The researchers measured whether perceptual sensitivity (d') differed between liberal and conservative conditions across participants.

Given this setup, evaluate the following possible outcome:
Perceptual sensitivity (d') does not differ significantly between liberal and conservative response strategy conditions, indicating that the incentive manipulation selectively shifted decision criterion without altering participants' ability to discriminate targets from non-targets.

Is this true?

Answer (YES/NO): YES